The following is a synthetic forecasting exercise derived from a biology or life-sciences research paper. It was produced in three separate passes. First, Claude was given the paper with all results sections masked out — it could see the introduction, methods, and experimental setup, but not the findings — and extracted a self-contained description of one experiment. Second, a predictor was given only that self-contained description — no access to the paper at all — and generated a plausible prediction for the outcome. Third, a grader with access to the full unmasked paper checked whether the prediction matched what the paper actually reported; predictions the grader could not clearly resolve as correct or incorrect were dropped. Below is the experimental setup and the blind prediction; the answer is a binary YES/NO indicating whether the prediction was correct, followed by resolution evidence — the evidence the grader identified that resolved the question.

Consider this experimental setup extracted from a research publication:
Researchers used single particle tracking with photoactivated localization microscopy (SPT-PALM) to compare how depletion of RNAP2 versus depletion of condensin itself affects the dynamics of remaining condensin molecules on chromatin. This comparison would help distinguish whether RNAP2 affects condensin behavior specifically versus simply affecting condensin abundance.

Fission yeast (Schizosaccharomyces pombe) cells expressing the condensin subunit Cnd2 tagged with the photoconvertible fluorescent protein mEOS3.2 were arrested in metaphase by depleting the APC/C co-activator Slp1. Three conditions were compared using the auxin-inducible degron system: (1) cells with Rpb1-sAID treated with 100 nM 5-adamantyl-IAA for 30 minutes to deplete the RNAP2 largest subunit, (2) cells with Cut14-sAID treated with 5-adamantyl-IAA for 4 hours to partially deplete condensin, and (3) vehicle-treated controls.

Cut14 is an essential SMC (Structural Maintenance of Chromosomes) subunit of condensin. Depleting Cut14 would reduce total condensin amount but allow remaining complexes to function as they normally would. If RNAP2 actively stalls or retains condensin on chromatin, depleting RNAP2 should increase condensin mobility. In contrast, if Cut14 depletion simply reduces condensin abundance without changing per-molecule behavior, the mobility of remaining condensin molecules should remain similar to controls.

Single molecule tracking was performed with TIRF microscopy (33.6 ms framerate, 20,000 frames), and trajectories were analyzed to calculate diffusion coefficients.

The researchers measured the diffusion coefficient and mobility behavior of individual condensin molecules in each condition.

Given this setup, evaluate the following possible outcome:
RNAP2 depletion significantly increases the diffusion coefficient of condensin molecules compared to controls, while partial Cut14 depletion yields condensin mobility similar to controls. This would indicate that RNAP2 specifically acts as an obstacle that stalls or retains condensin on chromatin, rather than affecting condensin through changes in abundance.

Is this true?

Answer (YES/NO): NO